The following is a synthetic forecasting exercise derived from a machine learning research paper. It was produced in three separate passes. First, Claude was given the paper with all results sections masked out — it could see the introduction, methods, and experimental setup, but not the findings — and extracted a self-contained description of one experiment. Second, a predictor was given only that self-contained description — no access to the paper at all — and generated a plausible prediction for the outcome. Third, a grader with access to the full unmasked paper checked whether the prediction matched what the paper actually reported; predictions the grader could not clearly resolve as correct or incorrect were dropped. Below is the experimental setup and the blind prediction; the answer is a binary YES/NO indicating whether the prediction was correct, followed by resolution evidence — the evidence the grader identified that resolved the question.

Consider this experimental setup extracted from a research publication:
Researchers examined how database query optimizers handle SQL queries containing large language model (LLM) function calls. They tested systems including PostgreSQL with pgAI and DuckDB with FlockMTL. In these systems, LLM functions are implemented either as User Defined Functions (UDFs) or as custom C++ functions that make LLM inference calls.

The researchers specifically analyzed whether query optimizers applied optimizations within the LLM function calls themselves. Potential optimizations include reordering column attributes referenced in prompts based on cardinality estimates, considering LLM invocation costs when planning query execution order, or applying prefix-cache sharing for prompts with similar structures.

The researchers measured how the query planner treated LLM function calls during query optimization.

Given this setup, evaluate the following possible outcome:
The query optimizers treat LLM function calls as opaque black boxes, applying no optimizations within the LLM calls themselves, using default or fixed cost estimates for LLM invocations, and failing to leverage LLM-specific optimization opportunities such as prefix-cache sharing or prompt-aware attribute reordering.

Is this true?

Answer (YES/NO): YES